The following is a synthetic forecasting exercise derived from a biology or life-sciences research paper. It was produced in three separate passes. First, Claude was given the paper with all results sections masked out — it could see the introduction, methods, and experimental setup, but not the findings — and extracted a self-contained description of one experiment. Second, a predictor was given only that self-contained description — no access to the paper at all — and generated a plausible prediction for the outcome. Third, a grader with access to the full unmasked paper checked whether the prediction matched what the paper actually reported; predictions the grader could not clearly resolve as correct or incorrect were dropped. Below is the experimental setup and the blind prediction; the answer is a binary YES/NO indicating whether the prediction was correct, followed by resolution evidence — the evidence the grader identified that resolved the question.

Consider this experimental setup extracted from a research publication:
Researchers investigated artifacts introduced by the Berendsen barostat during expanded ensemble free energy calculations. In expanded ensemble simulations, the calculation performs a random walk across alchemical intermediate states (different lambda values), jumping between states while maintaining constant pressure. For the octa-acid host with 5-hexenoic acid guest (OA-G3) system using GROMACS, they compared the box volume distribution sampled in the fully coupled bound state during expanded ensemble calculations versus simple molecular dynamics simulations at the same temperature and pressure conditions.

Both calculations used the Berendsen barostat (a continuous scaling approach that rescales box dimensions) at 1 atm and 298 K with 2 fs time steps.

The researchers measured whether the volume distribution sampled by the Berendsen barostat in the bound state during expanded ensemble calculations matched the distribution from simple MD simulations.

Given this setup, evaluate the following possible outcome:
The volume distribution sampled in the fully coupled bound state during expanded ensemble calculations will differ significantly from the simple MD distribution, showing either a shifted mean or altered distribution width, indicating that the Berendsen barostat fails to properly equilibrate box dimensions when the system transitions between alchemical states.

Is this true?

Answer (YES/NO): YES